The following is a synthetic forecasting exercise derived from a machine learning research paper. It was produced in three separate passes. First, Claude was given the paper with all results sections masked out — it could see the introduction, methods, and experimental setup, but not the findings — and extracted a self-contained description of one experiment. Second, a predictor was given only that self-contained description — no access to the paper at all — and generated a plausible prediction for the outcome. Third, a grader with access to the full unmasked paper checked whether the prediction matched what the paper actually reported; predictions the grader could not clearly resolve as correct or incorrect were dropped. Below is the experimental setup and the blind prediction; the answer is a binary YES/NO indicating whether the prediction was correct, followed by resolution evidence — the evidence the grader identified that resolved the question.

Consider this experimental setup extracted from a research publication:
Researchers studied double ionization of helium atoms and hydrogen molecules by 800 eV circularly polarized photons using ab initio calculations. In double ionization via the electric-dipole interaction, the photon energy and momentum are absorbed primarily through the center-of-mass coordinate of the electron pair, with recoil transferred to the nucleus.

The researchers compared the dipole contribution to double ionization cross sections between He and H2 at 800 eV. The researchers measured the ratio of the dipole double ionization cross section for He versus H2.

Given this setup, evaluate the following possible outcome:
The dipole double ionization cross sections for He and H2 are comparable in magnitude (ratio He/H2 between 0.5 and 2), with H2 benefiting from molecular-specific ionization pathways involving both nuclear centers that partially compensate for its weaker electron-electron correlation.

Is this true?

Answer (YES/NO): NO